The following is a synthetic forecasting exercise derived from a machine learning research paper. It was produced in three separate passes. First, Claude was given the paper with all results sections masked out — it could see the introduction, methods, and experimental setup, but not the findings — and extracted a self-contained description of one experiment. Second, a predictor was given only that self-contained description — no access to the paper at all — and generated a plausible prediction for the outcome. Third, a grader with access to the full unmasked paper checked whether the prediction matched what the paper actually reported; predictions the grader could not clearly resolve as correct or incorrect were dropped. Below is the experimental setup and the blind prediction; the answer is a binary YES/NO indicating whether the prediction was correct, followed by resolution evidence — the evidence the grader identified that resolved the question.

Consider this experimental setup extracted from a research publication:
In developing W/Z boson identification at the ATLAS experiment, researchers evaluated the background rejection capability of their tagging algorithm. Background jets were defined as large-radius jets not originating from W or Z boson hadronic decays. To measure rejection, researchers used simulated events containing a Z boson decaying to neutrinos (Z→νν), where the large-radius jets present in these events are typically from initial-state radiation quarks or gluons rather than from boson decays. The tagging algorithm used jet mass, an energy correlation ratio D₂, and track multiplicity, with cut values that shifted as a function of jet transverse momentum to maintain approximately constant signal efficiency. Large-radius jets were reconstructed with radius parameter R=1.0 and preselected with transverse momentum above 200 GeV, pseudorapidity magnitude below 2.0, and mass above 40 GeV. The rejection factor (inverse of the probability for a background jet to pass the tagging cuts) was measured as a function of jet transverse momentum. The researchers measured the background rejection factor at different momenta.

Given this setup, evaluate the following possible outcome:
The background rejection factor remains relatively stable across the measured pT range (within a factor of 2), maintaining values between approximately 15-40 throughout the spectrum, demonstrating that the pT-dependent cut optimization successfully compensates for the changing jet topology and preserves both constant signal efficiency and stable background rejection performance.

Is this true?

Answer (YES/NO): NO